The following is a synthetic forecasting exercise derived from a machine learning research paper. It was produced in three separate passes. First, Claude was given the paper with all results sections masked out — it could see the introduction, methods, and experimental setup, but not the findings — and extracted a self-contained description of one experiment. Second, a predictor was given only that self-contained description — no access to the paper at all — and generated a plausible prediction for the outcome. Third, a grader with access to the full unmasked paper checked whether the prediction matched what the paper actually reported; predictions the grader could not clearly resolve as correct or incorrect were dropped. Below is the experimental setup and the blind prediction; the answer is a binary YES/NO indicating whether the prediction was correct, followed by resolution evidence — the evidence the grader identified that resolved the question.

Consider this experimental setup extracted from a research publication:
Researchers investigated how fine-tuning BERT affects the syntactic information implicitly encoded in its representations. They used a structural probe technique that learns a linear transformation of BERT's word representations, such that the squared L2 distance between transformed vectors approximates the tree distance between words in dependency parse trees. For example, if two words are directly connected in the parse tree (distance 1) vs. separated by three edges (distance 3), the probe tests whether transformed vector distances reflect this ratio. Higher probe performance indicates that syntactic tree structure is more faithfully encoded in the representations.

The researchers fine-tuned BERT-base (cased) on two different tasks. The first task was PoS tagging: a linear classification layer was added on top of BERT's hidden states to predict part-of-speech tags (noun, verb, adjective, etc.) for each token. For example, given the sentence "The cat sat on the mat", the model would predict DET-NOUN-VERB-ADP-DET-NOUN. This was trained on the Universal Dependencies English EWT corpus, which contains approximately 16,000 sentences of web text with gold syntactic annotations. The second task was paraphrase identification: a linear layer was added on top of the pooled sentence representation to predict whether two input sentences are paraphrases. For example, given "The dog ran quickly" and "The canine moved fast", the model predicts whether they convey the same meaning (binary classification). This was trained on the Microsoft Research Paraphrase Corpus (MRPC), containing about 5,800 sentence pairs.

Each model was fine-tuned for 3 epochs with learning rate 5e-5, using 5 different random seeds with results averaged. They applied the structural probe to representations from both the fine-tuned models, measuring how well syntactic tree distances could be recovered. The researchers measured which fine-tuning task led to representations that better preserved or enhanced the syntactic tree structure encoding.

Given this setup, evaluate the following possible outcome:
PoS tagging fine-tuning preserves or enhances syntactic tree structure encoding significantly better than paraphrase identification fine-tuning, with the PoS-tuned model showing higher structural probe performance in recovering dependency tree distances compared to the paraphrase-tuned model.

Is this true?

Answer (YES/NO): NO